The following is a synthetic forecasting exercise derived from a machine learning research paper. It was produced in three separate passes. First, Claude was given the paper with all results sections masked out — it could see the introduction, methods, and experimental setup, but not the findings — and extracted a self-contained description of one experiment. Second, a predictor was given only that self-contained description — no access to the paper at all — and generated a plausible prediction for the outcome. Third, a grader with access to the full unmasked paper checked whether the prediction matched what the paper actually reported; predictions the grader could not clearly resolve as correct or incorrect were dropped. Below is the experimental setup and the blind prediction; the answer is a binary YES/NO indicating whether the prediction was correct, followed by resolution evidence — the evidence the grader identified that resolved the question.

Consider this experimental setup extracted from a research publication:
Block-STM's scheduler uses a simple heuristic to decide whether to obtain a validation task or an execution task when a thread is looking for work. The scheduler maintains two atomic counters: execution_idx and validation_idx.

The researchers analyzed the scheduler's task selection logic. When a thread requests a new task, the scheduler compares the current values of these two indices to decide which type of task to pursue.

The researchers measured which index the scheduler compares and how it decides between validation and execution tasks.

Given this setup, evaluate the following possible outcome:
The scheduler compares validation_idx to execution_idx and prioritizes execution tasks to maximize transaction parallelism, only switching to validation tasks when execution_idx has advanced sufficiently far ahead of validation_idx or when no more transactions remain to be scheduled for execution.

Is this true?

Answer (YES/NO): NO